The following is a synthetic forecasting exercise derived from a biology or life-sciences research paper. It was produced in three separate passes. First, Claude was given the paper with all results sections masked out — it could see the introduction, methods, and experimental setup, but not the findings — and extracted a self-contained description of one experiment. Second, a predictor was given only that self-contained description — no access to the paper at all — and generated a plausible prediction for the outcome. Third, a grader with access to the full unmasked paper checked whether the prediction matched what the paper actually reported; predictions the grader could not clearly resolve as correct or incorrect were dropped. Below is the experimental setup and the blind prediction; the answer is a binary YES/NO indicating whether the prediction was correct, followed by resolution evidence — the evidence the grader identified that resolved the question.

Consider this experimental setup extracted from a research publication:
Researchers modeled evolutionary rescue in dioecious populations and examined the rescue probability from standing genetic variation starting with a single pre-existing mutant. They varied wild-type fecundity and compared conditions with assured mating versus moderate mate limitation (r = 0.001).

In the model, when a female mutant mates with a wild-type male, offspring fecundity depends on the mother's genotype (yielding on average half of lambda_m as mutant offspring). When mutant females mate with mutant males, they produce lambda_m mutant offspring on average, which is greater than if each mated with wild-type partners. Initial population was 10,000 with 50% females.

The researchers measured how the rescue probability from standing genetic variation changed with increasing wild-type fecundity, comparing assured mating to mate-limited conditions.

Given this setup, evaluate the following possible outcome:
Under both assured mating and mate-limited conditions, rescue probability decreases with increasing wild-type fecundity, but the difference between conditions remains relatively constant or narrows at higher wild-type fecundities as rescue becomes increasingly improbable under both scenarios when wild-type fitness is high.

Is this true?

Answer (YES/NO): NO